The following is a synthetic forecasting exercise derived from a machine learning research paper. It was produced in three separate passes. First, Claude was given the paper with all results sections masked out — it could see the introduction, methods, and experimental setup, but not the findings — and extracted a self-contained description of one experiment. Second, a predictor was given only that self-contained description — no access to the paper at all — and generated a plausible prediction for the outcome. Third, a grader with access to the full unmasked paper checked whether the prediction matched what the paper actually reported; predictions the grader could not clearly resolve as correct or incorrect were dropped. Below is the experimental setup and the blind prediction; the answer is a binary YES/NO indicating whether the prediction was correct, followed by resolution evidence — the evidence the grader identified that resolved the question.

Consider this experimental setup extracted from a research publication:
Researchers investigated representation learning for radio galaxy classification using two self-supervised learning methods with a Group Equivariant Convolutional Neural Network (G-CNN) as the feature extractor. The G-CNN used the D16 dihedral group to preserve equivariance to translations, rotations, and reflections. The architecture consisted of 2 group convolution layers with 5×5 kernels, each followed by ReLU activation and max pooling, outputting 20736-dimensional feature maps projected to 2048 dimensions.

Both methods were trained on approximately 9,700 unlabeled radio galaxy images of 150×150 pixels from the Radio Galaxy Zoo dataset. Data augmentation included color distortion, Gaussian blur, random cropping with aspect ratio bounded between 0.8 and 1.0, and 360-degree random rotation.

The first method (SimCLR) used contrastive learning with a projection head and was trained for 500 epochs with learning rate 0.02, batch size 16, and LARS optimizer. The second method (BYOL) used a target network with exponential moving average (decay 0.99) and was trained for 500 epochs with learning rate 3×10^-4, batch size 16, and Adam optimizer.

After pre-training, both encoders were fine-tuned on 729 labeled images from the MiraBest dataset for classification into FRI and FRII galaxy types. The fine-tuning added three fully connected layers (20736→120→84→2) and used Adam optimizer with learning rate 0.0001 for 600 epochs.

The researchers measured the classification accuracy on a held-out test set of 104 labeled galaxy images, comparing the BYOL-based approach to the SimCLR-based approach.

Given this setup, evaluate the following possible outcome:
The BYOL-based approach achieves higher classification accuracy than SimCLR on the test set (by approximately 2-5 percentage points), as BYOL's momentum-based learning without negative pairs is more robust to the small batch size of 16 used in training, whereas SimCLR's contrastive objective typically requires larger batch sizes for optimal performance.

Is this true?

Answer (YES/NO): NO